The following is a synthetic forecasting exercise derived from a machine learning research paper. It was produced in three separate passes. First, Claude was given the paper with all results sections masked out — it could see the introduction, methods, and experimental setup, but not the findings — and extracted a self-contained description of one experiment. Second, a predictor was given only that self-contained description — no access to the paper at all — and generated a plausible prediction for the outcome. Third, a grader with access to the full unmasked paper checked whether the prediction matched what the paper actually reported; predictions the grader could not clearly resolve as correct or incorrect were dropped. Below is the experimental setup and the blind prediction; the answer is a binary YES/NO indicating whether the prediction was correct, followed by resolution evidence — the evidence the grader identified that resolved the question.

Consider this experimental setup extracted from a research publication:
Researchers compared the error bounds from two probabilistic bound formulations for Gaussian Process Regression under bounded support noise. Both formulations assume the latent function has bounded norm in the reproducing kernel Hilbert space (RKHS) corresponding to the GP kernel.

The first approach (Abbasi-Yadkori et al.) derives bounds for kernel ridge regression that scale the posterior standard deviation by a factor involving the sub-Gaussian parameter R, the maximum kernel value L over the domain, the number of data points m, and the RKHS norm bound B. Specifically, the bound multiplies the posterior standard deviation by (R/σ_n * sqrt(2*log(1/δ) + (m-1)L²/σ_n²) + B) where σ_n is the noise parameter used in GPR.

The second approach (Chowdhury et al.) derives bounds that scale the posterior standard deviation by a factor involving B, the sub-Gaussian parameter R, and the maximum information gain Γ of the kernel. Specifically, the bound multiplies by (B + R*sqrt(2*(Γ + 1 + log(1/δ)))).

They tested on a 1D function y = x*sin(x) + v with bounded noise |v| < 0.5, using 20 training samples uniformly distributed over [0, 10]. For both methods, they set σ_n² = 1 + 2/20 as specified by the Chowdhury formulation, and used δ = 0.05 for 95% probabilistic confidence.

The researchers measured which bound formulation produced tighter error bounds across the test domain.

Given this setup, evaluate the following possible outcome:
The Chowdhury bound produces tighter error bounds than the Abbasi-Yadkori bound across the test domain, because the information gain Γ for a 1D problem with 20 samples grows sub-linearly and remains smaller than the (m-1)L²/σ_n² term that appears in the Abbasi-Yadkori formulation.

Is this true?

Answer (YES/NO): NO